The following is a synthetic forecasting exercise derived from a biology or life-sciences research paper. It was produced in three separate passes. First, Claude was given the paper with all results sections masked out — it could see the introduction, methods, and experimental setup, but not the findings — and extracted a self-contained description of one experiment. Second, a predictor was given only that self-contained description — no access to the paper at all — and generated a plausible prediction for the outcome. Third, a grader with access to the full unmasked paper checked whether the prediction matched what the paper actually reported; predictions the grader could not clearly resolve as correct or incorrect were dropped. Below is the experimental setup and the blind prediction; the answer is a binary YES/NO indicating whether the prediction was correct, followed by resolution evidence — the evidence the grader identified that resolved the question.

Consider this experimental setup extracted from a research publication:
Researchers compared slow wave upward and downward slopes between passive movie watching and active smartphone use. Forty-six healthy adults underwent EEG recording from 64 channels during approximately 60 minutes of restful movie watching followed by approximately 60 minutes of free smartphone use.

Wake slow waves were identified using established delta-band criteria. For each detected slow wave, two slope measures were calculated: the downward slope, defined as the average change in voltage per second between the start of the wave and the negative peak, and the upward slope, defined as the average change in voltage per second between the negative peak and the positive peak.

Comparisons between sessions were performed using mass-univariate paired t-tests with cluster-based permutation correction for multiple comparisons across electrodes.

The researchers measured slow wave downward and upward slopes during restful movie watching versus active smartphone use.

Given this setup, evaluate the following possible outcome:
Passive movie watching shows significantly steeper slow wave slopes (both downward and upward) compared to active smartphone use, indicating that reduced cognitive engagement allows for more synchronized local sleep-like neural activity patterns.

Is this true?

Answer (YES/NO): NO